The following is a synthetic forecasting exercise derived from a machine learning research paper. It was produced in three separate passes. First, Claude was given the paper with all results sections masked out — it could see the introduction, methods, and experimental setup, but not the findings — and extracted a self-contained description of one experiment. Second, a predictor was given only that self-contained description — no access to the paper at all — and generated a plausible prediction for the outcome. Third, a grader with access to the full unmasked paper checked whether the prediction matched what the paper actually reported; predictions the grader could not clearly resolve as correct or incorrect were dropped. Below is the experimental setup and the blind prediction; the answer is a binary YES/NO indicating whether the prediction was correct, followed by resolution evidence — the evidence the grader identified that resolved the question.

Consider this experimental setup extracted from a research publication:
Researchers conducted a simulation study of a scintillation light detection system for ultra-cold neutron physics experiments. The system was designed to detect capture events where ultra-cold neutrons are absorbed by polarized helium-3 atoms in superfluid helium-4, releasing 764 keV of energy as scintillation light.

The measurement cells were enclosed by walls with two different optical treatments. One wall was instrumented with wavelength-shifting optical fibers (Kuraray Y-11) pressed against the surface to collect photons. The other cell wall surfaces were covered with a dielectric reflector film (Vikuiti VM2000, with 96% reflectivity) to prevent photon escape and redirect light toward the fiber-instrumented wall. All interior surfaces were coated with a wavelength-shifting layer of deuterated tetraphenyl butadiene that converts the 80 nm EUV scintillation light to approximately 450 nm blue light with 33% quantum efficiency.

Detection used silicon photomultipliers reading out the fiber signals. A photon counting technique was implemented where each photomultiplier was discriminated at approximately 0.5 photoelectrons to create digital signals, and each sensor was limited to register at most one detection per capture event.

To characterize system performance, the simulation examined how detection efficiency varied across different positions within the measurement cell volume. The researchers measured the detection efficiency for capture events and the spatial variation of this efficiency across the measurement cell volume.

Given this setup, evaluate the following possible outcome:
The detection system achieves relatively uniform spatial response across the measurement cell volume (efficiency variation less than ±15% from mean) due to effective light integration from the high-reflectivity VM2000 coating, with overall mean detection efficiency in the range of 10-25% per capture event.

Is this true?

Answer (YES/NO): NO